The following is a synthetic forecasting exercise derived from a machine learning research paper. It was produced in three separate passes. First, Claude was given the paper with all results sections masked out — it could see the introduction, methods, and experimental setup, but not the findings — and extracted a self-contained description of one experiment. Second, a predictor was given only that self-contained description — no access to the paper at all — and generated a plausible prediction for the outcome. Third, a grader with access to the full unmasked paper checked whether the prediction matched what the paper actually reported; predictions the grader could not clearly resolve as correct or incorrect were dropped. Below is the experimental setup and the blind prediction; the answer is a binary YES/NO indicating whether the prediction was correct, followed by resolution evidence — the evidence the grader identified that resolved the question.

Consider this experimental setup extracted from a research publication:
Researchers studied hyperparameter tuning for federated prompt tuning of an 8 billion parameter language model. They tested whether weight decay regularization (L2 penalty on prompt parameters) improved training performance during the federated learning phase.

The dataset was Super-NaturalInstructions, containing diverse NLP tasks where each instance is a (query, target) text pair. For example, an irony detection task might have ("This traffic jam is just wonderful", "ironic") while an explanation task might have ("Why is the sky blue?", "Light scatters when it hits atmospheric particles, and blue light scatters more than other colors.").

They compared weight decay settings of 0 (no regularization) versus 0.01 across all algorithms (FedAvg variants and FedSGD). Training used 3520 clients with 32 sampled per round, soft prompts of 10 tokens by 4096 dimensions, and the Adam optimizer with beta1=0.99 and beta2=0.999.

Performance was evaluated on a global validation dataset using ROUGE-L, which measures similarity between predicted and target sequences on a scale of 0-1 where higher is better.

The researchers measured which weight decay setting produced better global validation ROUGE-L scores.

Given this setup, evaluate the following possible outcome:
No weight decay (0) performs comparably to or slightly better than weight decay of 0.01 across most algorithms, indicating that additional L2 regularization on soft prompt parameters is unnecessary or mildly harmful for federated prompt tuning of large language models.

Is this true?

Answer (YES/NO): YES